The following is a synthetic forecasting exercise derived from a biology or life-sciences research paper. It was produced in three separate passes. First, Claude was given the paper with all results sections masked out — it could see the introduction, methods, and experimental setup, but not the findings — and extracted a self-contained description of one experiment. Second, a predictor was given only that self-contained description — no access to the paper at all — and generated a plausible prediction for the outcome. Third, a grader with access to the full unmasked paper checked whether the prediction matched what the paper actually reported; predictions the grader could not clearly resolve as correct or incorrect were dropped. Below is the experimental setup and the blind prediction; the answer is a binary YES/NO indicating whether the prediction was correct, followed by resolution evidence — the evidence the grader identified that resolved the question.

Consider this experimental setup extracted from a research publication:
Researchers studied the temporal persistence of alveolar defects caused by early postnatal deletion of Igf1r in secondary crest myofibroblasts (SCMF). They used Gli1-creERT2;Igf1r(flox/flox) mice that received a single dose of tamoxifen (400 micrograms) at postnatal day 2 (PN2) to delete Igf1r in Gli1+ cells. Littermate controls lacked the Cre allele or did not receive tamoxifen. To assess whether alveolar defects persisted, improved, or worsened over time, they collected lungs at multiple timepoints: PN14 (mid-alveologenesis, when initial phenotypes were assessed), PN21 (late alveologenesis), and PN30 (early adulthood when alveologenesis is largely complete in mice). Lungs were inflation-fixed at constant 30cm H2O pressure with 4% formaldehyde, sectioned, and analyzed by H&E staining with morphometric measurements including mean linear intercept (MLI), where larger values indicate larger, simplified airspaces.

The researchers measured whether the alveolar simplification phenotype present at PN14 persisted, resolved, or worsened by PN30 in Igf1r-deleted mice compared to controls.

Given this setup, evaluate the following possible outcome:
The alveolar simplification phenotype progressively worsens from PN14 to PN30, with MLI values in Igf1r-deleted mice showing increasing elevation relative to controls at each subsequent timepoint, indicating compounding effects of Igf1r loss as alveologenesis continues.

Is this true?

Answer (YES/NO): NO